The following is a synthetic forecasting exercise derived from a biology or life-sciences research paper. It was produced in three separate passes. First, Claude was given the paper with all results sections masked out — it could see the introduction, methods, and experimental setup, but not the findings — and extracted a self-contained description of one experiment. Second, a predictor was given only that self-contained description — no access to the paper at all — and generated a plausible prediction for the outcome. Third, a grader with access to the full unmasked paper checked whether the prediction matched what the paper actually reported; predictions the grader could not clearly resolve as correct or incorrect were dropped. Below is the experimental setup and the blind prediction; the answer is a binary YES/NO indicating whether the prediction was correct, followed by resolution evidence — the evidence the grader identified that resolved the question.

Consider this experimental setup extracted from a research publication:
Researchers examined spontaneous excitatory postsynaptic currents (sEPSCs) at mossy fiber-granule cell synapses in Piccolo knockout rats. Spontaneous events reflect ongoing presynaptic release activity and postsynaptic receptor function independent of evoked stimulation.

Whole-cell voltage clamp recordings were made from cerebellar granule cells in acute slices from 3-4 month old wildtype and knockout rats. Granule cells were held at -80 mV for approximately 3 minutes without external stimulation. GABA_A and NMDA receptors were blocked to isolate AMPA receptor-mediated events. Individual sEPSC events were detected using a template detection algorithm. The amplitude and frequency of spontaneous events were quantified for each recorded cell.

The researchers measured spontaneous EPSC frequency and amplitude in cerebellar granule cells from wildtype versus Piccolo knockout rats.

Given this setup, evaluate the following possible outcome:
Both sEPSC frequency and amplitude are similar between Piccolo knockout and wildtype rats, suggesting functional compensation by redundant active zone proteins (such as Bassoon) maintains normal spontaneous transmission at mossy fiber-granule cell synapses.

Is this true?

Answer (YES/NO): NO